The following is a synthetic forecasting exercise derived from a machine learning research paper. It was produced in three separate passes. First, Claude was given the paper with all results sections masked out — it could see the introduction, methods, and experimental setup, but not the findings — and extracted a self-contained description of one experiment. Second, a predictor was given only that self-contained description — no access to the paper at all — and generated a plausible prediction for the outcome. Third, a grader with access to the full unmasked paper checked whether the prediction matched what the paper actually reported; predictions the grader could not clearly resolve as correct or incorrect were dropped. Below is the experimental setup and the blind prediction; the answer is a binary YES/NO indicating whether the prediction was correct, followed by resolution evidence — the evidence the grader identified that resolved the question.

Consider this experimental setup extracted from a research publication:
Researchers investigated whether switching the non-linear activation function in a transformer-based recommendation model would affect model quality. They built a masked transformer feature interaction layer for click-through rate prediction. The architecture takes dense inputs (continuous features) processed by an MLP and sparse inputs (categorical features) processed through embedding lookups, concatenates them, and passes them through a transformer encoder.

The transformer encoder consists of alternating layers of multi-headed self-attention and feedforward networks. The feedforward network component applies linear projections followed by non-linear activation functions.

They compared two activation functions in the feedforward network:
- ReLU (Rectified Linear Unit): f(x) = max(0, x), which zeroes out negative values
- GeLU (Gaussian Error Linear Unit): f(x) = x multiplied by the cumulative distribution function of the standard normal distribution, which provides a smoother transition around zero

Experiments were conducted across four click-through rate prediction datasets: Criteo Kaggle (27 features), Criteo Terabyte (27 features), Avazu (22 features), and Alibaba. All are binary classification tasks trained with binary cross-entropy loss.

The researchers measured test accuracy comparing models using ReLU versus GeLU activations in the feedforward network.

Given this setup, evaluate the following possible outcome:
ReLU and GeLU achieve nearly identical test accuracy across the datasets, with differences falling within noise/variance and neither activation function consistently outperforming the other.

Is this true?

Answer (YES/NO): YES